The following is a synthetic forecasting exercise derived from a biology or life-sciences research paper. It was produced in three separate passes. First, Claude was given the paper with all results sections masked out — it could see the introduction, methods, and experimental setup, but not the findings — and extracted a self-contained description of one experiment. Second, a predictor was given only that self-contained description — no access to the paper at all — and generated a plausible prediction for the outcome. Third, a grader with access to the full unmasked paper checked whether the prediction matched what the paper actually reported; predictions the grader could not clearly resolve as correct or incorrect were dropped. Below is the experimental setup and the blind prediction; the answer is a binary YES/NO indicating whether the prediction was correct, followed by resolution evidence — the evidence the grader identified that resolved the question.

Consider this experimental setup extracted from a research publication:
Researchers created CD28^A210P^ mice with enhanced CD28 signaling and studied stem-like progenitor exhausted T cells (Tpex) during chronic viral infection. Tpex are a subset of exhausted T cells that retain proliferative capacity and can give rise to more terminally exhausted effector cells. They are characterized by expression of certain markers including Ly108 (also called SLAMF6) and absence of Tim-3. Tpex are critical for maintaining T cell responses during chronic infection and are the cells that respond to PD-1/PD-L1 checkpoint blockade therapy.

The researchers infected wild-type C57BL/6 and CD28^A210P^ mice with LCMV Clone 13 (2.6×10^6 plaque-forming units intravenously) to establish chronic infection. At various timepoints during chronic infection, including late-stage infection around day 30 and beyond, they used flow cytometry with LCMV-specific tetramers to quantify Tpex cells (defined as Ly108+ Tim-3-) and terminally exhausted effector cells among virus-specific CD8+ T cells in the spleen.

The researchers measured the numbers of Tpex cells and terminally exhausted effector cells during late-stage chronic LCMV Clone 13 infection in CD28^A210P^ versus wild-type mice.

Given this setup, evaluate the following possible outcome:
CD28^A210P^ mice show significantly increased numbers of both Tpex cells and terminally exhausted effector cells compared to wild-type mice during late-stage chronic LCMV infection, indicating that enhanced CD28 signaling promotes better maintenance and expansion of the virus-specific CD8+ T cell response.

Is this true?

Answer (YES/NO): NO